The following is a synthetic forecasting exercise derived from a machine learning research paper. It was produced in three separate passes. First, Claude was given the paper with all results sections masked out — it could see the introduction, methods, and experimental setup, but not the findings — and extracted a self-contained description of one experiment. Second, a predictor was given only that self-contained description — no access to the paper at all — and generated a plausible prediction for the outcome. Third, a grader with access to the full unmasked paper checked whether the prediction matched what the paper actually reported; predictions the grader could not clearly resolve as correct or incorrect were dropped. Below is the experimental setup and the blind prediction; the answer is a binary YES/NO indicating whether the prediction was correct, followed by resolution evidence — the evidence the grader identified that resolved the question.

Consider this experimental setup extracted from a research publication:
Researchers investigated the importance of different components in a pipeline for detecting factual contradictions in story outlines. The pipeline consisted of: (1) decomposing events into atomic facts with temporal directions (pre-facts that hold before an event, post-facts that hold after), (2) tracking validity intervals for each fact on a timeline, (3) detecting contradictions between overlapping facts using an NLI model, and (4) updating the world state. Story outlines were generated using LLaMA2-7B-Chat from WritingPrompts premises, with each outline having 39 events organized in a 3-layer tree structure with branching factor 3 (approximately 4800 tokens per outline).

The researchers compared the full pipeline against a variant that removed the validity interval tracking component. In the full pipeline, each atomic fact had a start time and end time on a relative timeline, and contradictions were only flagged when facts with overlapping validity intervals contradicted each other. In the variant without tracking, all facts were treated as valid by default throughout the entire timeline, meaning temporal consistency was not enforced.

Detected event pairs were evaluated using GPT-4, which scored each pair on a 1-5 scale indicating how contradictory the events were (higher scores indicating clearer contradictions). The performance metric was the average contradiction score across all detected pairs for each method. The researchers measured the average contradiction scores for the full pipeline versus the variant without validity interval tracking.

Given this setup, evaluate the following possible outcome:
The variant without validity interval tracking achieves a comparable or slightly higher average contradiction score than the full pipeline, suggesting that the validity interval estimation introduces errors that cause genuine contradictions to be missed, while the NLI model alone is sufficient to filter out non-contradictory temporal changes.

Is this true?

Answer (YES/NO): NO